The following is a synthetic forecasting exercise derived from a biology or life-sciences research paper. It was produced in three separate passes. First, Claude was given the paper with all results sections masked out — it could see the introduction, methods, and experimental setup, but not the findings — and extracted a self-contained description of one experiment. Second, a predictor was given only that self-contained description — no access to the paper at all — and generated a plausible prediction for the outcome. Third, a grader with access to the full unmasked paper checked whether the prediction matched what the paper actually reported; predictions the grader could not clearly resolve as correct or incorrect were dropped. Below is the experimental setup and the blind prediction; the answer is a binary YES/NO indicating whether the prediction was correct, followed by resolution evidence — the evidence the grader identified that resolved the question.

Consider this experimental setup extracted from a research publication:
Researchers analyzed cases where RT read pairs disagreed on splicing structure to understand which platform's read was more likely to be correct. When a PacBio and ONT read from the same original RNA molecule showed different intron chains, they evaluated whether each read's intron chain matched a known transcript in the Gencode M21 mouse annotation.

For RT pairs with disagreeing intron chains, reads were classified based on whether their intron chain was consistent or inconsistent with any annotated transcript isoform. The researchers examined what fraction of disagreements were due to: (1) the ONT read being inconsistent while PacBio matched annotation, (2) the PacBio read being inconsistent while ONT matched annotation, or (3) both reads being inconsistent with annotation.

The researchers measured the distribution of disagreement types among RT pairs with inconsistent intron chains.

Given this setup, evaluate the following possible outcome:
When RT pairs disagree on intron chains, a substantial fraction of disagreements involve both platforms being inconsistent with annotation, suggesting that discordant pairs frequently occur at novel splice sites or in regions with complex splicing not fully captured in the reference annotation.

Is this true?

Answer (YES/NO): NO